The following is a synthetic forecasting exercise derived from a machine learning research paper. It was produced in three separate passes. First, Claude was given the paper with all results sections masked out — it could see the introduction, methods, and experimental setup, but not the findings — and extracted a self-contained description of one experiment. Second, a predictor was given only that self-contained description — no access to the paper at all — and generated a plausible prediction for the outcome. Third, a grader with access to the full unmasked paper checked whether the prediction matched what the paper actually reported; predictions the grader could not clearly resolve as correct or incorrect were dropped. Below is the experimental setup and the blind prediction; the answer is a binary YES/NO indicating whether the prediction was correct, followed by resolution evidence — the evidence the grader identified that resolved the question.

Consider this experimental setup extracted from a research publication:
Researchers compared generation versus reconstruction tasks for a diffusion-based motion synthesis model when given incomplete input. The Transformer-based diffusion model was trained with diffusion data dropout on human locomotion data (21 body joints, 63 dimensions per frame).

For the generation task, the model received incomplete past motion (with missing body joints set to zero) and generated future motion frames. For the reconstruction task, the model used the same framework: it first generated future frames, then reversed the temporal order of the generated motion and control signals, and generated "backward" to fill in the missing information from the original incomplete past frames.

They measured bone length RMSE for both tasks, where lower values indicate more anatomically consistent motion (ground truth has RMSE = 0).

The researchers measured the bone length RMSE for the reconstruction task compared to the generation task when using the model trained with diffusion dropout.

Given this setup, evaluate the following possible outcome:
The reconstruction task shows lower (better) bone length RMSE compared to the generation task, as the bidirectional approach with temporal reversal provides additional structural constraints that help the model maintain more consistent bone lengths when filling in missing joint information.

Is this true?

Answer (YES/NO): NO